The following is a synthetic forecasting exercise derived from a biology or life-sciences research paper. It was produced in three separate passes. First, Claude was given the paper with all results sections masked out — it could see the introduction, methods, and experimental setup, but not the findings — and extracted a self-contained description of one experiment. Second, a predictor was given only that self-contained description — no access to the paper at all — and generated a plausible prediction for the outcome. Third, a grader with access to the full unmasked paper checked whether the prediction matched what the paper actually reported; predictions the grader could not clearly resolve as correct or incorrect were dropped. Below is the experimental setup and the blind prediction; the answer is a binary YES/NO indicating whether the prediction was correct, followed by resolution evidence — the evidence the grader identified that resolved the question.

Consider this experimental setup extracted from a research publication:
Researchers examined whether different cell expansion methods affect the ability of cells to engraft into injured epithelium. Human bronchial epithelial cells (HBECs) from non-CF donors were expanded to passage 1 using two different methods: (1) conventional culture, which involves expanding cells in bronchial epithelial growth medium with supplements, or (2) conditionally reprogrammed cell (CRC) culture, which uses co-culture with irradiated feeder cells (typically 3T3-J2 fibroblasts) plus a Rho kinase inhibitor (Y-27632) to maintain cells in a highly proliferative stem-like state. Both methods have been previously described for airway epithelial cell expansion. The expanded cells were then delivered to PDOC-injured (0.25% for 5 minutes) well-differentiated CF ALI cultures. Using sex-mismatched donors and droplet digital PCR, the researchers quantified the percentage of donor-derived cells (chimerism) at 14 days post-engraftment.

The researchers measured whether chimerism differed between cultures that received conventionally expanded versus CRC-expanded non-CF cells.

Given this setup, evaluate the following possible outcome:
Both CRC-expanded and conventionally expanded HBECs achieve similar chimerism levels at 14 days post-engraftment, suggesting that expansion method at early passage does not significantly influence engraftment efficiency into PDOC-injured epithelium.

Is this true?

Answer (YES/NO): NO